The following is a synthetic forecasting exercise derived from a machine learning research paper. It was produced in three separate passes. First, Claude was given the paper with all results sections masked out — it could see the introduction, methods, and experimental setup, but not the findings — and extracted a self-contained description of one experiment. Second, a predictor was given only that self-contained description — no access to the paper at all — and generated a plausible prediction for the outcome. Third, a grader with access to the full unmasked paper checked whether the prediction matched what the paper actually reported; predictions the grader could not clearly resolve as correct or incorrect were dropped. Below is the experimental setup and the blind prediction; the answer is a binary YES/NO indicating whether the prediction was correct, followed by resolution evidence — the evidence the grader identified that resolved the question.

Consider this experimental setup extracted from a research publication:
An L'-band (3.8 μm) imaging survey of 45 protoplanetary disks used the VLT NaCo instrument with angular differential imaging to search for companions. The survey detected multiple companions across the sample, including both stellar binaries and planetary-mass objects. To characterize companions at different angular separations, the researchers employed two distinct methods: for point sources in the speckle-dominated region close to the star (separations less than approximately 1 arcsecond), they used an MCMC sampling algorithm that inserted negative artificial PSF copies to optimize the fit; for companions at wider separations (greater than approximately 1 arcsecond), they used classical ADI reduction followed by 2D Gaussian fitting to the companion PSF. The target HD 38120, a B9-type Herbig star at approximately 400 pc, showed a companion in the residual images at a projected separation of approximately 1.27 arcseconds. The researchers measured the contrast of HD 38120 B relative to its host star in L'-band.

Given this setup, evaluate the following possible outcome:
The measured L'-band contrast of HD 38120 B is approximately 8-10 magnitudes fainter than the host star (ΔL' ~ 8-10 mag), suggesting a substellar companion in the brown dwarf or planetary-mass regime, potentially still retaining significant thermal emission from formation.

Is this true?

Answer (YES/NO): NO